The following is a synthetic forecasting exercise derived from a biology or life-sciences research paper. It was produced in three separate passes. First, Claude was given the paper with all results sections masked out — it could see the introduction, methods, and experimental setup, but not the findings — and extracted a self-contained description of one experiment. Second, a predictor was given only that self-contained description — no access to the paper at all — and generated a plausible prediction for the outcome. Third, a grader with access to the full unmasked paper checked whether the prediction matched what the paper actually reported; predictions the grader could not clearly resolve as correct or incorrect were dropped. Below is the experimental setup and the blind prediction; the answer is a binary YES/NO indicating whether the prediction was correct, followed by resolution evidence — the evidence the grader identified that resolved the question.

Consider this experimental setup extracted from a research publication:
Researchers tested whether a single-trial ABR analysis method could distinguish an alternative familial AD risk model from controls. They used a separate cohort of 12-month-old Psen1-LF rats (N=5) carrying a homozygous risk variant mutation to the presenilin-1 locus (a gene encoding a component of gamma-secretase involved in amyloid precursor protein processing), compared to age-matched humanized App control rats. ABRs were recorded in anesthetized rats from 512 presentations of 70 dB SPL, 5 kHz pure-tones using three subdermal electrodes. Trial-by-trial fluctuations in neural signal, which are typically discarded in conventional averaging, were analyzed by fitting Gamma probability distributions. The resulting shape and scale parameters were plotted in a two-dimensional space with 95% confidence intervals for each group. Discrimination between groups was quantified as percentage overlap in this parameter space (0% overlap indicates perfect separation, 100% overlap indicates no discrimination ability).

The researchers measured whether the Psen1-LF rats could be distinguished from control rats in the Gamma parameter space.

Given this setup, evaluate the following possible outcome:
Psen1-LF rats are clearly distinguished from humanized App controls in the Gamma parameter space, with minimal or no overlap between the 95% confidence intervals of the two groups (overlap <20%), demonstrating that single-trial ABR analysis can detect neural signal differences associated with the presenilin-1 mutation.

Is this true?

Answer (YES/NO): NO